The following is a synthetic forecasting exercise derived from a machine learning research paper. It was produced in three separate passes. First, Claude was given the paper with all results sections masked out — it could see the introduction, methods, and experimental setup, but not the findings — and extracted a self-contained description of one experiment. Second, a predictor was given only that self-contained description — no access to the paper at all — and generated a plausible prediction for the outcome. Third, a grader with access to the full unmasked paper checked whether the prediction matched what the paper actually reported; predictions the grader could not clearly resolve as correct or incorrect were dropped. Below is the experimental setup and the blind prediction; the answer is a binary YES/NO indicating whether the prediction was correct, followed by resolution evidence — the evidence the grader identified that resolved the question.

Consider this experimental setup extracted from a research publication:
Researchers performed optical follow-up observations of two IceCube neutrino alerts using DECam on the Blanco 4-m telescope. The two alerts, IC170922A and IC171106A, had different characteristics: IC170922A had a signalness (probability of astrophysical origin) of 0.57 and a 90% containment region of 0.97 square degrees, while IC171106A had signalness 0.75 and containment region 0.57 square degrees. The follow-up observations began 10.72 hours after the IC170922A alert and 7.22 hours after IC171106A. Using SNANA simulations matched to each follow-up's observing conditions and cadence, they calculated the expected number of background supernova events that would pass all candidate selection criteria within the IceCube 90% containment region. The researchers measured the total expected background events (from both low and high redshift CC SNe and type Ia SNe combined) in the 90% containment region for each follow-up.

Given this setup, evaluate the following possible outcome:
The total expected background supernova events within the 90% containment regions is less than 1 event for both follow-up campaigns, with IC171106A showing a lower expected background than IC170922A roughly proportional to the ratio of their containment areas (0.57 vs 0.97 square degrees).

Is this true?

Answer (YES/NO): NO